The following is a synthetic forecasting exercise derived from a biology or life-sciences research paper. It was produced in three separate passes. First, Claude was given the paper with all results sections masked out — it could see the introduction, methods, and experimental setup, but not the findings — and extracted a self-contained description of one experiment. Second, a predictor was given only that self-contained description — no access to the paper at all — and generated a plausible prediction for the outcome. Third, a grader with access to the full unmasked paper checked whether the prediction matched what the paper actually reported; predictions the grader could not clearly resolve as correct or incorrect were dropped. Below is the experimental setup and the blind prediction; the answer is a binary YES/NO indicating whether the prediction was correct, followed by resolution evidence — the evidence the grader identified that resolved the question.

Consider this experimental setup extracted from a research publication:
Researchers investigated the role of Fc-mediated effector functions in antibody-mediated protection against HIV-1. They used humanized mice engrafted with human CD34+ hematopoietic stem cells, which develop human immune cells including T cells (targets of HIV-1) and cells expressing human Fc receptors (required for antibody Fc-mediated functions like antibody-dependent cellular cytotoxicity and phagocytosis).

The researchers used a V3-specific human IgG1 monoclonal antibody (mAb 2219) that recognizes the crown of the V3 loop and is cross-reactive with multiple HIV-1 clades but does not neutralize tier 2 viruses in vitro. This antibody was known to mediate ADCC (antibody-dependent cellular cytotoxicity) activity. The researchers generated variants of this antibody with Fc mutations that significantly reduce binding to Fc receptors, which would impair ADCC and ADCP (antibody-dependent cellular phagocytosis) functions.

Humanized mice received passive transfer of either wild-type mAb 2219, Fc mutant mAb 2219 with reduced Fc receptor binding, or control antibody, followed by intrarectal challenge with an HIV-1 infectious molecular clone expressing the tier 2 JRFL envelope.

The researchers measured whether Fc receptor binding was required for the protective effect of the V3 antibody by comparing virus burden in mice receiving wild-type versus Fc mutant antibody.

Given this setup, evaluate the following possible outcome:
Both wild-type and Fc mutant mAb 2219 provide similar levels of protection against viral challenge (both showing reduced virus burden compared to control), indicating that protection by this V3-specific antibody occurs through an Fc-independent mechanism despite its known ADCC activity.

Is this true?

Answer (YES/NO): NO